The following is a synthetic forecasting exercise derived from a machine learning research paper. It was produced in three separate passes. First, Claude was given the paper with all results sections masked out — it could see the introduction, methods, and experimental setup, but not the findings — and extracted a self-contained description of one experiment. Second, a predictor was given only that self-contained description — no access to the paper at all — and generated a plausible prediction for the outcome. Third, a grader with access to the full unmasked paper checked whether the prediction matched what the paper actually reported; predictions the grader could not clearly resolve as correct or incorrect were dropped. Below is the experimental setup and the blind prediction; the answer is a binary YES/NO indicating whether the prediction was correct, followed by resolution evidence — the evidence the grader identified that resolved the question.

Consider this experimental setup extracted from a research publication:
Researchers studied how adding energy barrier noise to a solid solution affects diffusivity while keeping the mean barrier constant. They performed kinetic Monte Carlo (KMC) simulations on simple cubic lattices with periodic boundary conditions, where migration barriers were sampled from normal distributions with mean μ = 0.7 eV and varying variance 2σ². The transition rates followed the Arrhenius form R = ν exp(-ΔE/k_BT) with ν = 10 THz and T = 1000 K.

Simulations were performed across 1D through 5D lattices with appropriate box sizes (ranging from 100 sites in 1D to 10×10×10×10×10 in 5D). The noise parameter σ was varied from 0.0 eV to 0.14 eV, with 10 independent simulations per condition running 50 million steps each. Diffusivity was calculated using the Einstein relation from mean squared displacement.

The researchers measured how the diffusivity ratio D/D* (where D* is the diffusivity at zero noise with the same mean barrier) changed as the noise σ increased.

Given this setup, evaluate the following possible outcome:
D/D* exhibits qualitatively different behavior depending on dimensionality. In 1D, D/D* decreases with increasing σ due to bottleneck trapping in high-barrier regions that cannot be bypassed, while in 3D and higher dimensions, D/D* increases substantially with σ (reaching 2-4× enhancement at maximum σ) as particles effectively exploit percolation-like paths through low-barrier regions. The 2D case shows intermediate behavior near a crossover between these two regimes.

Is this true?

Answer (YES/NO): NO